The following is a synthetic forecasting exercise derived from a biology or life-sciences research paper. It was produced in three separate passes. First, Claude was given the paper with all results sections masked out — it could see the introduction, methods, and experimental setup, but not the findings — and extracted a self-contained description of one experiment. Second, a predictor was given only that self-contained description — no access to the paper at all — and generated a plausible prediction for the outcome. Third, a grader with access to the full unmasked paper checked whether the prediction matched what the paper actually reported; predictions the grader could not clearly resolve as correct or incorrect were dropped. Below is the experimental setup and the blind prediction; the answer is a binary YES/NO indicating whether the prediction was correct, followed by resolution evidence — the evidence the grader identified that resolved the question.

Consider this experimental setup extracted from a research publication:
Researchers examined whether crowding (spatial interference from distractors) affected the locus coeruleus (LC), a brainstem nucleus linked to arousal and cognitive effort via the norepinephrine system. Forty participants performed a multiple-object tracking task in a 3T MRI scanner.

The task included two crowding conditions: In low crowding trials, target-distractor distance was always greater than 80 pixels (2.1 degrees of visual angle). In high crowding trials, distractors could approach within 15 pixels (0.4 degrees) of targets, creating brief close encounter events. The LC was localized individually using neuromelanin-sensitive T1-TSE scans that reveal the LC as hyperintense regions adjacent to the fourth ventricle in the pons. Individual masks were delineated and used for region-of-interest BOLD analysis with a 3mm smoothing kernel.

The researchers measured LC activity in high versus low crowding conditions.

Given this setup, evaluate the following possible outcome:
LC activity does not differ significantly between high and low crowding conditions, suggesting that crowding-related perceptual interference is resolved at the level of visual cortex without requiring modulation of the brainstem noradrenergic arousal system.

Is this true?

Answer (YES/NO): YES